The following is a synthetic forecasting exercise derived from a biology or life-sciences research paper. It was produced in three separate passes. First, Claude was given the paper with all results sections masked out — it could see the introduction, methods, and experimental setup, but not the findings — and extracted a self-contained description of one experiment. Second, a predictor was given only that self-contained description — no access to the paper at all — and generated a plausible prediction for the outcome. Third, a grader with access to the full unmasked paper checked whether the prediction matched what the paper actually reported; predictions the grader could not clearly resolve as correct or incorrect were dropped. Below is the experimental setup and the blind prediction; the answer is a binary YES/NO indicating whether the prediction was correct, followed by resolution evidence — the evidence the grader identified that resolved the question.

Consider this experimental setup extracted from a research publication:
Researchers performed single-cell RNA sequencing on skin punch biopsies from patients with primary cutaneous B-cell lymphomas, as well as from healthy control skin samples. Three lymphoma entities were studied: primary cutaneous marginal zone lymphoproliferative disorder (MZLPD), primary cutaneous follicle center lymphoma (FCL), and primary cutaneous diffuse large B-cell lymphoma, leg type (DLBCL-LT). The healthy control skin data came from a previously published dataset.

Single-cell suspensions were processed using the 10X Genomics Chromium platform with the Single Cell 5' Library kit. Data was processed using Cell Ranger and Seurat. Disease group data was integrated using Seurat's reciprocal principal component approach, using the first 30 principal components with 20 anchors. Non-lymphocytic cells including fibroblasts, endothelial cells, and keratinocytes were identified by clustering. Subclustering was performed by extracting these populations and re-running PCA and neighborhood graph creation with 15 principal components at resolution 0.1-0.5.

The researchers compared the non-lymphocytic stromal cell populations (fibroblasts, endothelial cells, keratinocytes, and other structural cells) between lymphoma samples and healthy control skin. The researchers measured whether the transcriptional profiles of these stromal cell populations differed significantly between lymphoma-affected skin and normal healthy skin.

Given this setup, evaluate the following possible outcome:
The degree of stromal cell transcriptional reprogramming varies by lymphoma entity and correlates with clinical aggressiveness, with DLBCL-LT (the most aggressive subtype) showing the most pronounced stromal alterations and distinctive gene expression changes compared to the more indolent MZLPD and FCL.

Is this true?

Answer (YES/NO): NO